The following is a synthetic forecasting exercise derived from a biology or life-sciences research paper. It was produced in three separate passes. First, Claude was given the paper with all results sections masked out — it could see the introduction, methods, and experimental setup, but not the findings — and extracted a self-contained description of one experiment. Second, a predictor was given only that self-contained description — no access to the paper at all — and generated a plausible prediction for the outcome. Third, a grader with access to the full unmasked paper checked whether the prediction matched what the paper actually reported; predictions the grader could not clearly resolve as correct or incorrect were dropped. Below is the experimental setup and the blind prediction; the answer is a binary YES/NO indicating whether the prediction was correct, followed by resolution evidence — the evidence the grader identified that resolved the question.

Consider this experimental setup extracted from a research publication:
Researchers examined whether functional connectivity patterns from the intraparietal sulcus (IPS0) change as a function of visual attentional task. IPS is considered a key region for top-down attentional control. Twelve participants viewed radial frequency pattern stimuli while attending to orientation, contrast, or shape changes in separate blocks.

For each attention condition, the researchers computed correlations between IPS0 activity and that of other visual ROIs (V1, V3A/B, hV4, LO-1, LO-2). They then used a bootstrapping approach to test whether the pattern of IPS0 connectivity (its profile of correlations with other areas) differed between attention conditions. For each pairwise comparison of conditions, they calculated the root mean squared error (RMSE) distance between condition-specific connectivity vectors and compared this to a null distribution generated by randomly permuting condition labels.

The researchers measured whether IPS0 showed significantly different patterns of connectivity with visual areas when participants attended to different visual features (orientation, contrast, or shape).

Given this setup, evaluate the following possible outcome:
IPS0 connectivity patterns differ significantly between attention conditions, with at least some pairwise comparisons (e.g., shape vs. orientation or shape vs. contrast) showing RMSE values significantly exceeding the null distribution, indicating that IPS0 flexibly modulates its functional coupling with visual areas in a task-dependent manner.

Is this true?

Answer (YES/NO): YES